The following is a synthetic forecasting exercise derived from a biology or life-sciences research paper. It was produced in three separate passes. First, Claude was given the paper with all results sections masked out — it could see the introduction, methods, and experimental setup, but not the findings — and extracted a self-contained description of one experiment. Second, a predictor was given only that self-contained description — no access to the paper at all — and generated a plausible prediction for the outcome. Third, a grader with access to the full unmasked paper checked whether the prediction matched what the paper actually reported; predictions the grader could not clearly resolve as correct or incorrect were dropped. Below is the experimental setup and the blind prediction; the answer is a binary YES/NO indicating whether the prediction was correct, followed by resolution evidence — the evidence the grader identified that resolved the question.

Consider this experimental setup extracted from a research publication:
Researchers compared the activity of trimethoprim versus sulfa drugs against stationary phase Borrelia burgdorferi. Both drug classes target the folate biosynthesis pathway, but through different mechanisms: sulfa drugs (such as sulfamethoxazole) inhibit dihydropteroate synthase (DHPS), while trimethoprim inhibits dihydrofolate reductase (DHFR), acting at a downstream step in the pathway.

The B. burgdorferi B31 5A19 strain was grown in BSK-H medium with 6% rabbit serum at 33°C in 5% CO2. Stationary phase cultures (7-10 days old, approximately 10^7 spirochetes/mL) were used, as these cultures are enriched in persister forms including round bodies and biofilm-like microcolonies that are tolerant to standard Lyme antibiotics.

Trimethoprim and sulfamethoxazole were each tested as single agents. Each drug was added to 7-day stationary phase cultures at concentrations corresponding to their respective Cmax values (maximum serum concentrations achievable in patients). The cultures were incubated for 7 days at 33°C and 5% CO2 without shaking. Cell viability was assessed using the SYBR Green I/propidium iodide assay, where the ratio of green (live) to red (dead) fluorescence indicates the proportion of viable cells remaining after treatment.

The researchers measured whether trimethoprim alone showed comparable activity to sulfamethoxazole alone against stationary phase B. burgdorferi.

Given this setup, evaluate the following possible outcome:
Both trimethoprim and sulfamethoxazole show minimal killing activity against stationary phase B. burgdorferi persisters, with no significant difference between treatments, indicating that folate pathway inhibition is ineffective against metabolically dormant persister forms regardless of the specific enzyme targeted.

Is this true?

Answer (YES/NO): YES